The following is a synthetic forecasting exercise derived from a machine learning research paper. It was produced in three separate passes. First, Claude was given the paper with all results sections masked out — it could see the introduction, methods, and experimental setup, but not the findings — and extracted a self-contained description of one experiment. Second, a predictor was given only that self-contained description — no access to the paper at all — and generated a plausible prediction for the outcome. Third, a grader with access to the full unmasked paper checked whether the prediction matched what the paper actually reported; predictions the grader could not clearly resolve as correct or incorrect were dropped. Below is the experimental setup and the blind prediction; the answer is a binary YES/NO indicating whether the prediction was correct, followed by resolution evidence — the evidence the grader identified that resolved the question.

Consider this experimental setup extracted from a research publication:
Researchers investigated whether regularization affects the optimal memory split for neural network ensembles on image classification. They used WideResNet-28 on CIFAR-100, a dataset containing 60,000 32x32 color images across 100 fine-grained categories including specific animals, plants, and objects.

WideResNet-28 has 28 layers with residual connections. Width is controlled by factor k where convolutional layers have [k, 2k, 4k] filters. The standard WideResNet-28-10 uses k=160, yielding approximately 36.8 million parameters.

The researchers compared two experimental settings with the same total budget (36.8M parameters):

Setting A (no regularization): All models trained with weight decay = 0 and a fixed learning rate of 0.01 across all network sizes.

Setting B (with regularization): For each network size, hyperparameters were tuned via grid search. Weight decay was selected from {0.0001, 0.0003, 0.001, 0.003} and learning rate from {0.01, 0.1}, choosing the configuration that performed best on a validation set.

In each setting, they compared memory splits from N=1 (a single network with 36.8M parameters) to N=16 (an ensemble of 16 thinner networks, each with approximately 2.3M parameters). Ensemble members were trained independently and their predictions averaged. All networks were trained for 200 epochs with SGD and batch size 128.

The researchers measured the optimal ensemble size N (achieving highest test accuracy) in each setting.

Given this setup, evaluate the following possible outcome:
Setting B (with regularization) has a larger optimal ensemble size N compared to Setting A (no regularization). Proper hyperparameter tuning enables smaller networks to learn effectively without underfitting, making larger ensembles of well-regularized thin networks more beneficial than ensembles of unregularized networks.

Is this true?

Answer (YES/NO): NO